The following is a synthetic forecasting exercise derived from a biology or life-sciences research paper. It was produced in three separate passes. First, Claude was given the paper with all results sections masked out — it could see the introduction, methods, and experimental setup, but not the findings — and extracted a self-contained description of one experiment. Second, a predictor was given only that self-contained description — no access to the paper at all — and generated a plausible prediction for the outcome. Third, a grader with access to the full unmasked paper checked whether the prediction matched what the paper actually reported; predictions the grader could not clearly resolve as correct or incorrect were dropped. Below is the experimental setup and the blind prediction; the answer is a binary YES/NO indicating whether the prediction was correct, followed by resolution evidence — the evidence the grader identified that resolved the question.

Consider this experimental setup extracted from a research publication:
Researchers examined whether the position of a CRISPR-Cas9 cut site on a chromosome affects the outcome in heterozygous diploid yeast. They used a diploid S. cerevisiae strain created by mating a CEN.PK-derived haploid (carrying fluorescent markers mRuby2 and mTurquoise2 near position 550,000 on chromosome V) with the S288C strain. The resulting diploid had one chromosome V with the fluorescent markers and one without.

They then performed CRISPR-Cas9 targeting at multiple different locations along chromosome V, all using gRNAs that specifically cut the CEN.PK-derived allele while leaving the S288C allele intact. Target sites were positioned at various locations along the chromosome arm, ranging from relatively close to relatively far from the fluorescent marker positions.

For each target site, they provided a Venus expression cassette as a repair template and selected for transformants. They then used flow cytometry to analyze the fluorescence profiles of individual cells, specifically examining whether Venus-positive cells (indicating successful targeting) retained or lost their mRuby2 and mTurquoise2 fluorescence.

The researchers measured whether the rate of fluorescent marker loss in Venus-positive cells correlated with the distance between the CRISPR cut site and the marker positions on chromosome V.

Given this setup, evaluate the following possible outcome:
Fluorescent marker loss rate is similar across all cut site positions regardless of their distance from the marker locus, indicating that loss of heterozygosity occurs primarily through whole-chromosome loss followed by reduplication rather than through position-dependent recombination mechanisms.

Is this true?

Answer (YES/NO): NO